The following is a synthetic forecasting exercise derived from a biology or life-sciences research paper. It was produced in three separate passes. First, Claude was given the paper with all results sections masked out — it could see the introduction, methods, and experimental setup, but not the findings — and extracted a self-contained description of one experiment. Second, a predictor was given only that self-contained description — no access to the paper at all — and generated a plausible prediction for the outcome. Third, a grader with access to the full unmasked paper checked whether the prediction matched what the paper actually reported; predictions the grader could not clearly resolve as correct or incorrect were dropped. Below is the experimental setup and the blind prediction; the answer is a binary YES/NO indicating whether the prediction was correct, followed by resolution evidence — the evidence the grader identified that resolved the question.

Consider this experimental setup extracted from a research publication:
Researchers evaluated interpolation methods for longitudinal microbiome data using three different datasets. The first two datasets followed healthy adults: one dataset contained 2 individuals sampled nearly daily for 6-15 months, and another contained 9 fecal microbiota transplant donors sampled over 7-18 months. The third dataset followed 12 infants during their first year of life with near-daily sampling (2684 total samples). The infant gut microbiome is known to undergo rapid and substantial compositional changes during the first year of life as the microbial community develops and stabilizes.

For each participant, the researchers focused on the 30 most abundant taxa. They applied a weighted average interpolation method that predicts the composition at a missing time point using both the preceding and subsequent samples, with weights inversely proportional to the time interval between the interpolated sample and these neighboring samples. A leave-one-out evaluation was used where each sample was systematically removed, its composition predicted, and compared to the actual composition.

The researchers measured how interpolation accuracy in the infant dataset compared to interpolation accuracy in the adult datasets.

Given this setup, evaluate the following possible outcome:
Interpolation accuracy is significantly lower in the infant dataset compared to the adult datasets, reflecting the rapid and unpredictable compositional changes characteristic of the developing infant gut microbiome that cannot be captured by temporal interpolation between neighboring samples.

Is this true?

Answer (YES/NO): YES